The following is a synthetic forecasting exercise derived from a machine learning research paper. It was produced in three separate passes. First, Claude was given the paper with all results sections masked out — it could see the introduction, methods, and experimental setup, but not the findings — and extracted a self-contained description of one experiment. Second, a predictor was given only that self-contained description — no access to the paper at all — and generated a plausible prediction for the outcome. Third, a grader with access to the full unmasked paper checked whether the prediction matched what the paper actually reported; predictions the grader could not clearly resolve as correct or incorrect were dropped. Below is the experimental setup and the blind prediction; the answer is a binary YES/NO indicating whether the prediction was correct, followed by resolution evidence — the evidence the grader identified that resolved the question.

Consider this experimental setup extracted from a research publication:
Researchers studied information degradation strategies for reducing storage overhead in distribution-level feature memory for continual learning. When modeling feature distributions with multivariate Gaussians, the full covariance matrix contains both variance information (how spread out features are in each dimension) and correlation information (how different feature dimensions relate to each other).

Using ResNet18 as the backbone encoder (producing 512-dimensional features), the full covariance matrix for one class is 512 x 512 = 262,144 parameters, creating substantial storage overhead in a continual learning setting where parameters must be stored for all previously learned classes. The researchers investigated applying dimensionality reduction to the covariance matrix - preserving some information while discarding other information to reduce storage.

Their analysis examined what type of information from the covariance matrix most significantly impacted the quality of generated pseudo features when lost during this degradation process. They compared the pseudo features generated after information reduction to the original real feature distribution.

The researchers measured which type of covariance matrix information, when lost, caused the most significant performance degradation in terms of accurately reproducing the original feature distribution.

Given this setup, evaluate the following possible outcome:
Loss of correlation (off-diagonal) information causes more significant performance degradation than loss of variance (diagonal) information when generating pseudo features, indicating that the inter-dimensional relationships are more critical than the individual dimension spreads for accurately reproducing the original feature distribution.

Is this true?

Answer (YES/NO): YES